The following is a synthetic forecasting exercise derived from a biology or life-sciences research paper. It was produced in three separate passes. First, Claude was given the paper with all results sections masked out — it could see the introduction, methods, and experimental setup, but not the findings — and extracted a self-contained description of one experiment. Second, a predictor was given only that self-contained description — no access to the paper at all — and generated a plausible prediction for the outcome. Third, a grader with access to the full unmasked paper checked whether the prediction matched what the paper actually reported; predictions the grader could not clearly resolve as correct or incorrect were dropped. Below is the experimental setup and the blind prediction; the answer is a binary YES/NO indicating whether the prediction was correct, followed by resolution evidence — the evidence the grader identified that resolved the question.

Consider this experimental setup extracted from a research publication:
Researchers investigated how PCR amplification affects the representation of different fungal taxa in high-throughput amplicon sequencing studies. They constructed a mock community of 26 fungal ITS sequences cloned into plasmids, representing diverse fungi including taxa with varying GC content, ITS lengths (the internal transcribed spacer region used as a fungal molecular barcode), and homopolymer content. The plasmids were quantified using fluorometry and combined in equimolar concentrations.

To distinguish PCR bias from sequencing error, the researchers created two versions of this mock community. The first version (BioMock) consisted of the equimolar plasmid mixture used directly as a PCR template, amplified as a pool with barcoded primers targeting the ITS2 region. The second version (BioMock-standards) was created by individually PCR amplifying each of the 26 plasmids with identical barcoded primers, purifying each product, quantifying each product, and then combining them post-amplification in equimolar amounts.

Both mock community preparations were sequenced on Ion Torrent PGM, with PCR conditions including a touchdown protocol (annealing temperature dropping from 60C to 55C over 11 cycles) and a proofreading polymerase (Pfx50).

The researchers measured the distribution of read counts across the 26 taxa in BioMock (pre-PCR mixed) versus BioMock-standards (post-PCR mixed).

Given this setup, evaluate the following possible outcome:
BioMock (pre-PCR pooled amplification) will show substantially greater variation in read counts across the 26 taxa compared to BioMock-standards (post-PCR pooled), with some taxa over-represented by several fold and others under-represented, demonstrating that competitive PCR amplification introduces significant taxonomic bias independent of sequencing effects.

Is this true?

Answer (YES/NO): YES